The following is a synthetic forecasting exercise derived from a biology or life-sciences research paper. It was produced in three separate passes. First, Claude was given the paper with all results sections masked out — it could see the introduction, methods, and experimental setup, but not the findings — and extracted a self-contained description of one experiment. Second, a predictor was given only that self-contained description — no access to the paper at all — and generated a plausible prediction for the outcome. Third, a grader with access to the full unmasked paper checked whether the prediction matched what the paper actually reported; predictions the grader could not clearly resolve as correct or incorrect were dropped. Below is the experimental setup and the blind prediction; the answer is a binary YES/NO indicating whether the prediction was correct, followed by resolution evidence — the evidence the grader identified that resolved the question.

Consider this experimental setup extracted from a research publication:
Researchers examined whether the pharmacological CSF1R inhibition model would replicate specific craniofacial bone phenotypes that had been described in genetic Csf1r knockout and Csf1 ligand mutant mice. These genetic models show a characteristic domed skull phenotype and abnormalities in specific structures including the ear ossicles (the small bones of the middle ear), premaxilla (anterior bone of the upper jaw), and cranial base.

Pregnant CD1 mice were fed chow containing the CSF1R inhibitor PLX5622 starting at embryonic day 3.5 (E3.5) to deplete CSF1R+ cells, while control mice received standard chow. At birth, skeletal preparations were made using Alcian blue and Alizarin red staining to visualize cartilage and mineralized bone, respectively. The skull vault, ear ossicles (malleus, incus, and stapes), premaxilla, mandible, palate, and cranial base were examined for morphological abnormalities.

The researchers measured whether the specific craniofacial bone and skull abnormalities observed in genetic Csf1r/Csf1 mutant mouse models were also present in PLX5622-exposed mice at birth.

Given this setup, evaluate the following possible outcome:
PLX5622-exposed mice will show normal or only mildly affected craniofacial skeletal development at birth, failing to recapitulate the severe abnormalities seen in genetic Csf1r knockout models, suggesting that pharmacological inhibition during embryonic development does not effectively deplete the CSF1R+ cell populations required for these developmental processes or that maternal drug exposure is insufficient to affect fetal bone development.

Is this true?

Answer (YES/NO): NO